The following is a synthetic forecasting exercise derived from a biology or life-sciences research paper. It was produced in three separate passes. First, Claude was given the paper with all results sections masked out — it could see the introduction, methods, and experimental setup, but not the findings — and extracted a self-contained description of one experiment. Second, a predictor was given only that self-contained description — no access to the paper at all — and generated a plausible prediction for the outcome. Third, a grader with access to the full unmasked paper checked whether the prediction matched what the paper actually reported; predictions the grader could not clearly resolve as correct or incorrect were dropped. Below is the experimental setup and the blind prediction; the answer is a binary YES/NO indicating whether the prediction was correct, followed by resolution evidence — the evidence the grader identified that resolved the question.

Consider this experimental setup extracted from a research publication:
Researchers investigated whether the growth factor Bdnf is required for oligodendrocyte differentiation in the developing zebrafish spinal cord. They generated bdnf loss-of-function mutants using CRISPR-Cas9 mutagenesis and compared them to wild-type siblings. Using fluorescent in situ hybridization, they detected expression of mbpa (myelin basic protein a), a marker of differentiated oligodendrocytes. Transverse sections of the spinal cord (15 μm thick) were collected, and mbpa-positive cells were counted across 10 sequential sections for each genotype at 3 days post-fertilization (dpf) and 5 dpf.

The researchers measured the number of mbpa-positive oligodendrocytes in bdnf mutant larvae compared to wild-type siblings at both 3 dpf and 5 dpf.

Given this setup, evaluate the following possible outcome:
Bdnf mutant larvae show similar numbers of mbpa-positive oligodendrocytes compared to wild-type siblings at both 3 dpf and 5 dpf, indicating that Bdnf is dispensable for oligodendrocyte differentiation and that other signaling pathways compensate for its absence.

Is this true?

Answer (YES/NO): YES